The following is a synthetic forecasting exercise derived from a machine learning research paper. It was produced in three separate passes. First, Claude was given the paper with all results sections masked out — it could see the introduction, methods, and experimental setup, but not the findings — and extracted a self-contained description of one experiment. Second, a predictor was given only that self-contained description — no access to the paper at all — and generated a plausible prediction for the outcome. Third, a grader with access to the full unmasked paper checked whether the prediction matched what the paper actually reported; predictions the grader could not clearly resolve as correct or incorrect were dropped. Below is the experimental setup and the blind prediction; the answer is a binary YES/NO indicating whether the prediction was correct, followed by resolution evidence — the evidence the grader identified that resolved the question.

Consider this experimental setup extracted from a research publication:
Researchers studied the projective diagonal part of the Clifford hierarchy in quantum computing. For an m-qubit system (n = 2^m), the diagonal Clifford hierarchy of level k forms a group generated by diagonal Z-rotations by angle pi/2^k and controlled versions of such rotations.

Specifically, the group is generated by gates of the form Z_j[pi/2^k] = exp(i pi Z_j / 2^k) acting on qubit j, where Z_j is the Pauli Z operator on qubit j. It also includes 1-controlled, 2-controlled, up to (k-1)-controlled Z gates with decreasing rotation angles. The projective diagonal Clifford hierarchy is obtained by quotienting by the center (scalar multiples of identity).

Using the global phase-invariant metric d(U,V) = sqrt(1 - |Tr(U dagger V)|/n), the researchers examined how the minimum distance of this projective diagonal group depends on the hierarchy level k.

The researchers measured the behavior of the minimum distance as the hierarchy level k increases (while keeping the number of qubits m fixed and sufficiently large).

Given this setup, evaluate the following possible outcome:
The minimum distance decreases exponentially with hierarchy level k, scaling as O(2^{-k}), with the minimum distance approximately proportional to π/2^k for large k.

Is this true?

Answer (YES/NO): YES